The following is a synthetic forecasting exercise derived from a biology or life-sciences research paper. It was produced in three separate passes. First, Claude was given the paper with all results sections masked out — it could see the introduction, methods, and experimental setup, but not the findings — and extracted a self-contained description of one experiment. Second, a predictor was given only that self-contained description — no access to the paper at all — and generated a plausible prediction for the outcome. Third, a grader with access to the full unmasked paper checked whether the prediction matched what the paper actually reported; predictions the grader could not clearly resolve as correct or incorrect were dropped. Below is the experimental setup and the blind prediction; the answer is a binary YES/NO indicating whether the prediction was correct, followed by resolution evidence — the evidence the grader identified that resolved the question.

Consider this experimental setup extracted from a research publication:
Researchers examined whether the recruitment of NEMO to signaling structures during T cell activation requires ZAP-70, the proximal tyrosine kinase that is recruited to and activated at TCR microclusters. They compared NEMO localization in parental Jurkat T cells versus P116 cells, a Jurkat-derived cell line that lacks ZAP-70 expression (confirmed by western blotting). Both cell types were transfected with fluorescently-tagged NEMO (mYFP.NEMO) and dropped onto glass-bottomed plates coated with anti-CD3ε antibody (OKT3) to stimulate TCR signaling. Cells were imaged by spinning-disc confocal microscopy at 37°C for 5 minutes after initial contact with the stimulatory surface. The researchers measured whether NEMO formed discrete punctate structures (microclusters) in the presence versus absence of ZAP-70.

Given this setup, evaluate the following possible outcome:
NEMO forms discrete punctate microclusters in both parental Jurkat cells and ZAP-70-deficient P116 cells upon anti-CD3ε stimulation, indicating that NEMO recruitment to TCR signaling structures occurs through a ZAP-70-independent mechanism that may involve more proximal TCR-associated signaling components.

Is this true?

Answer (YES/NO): NO